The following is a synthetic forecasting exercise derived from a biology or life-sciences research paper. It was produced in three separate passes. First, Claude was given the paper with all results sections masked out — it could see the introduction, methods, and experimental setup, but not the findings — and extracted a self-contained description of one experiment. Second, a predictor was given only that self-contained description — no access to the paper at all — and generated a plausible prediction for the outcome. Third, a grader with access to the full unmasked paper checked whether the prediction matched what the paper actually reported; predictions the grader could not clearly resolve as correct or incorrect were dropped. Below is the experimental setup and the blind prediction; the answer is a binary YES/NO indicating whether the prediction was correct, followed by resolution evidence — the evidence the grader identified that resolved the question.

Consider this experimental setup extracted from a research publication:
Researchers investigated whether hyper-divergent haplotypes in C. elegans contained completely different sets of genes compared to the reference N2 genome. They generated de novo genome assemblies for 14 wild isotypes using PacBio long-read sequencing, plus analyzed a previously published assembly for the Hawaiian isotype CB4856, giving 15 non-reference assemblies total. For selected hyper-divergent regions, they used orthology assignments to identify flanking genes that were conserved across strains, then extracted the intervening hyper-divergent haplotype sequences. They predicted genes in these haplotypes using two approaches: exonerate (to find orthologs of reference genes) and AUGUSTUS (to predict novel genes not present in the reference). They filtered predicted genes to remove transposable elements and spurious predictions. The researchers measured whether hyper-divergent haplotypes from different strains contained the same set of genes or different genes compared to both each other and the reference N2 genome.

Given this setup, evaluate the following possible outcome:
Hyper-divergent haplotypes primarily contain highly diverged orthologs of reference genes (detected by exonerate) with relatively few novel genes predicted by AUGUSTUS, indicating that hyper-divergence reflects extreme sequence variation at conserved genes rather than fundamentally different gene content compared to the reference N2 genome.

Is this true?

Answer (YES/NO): NO